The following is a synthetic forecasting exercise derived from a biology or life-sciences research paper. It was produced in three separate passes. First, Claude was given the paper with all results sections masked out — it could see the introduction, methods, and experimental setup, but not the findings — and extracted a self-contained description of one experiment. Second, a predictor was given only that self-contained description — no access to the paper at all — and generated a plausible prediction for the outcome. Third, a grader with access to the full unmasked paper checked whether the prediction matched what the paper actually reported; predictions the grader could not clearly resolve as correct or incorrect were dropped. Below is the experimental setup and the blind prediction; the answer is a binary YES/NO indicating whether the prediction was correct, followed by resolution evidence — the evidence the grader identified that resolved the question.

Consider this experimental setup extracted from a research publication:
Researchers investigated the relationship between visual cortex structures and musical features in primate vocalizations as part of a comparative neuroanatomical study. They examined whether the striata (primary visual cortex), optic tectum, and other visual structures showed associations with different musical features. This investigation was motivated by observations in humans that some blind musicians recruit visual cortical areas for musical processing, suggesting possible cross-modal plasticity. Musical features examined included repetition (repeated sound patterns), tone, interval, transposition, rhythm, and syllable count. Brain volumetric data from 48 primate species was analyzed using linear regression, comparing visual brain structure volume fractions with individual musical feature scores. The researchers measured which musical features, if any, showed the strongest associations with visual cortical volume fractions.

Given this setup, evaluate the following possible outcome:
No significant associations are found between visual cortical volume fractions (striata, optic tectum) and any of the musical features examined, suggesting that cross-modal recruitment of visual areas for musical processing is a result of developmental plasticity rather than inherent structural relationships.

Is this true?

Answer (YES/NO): NO